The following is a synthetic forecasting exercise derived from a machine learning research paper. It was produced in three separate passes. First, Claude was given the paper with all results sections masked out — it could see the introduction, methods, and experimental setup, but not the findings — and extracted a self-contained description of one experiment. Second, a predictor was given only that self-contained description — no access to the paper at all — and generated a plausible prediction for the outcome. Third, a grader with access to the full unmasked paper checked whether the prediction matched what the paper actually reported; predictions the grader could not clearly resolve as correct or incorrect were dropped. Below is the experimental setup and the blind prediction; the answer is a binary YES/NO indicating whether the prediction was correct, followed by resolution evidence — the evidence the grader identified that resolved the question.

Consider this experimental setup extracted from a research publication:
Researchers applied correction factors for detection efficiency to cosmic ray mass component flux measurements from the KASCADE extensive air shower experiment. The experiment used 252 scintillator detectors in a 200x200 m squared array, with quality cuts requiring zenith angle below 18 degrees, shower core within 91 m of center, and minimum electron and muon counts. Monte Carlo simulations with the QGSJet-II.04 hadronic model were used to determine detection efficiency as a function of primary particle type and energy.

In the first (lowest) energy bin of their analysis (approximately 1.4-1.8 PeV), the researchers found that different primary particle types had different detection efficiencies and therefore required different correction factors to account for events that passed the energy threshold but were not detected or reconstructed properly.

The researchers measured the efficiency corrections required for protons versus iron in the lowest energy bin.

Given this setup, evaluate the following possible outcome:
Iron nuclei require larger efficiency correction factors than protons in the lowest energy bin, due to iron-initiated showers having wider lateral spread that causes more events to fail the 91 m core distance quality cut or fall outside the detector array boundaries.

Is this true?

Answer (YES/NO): YES